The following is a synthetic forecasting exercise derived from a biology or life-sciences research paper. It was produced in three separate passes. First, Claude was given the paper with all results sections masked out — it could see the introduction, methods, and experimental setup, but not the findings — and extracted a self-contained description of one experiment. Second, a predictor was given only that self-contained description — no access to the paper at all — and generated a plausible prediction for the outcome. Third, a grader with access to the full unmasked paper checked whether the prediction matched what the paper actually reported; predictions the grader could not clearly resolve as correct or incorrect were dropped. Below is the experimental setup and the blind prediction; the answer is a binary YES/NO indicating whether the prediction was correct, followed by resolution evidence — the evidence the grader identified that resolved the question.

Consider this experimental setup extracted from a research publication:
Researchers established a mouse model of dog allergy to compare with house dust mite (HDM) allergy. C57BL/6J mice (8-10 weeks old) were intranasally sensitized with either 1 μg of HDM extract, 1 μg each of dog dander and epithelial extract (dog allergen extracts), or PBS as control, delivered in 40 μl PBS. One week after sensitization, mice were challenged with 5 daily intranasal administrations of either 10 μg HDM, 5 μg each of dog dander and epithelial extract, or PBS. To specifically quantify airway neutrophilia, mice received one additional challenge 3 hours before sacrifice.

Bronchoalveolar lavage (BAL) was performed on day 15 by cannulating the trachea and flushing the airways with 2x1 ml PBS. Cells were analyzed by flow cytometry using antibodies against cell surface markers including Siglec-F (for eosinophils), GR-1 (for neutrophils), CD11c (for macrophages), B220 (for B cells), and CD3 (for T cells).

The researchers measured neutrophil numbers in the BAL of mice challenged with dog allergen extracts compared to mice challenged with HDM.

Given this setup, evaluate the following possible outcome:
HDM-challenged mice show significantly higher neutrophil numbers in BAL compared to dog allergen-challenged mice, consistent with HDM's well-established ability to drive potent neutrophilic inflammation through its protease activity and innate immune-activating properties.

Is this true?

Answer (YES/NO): NO